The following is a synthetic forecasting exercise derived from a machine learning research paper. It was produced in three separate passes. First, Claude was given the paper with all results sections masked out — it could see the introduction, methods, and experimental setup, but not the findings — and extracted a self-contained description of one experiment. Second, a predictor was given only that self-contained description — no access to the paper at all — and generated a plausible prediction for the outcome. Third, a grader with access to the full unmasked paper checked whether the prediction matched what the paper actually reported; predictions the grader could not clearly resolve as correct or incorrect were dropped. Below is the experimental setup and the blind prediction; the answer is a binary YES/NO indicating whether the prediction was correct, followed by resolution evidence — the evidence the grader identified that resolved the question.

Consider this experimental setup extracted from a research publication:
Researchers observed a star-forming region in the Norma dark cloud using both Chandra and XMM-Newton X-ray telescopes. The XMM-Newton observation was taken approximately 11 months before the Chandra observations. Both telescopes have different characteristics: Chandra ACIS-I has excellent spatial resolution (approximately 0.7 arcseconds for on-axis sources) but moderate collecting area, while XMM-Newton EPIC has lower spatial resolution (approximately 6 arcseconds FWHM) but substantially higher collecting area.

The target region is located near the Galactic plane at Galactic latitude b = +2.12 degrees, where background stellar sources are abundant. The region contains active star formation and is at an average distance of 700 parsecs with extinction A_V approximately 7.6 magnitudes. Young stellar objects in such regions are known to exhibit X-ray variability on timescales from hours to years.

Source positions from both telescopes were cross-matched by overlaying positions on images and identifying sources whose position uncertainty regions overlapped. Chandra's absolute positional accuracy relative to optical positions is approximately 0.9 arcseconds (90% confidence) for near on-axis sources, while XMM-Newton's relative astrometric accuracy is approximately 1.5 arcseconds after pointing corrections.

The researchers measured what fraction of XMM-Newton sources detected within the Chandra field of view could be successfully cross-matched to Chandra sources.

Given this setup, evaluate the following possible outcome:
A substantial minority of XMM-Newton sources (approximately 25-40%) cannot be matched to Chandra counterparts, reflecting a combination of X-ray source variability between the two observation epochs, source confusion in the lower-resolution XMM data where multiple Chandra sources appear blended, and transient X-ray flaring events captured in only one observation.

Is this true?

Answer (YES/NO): NO